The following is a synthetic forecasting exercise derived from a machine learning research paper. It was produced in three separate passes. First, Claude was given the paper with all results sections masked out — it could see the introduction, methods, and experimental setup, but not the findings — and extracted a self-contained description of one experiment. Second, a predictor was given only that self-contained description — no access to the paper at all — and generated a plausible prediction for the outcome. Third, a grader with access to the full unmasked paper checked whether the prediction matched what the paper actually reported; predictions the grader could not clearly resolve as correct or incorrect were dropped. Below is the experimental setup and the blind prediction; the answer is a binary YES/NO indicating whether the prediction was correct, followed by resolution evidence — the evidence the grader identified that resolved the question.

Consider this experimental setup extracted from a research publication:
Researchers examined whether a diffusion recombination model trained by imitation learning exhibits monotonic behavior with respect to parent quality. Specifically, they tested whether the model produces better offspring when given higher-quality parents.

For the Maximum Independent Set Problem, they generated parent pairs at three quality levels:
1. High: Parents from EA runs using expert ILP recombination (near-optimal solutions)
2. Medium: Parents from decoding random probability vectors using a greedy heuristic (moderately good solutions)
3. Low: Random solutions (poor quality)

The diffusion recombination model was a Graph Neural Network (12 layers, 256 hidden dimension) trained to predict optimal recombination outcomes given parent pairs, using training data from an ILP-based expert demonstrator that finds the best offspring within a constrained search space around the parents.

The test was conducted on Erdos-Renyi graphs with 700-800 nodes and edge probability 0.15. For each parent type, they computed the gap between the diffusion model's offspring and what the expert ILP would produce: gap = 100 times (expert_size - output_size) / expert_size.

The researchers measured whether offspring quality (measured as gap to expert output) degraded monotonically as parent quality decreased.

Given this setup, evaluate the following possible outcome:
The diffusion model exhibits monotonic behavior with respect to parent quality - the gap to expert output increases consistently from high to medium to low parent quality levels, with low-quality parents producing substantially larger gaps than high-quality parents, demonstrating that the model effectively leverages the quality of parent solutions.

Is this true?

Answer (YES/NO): YES